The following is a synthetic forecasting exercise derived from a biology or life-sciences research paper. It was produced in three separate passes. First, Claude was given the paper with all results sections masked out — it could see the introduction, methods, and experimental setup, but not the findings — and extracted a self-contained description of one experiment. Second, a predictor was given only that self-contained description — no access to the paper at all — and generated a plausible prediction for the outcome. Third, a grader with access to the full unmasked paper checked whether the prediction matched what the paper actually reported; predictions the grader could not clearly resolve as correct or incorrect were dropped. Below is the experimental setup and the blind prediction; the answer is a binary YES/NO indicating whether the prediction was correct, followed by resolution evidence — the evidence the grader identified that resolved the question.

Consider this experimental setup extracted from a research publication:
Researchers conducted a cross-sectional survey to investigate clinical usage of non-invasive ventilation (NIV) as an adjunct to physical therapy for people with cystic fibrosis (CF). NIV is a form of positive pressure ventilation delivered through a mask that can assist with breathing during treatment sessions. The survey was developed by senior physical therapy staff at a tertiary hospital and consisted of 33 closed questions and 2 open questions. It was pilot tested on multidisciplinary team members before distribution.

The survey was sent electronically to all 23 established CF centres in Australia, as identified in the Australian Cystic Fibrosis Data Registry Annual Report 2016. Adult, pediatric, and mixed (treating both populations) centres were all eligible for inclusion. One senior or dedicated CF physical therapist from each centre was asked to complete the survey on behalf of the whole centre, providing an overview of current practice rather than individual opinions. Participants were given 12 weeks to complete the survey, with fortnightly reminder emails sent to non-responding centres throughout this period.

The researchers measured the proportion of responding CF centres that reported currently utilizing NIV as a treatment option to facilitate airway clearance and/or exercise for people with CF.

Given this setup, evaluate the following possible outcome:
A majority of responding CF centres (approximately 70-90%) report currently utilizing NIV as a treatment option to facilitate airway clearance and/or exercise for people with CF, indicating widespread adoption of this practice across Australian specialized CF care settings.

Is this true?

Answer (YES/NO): YES